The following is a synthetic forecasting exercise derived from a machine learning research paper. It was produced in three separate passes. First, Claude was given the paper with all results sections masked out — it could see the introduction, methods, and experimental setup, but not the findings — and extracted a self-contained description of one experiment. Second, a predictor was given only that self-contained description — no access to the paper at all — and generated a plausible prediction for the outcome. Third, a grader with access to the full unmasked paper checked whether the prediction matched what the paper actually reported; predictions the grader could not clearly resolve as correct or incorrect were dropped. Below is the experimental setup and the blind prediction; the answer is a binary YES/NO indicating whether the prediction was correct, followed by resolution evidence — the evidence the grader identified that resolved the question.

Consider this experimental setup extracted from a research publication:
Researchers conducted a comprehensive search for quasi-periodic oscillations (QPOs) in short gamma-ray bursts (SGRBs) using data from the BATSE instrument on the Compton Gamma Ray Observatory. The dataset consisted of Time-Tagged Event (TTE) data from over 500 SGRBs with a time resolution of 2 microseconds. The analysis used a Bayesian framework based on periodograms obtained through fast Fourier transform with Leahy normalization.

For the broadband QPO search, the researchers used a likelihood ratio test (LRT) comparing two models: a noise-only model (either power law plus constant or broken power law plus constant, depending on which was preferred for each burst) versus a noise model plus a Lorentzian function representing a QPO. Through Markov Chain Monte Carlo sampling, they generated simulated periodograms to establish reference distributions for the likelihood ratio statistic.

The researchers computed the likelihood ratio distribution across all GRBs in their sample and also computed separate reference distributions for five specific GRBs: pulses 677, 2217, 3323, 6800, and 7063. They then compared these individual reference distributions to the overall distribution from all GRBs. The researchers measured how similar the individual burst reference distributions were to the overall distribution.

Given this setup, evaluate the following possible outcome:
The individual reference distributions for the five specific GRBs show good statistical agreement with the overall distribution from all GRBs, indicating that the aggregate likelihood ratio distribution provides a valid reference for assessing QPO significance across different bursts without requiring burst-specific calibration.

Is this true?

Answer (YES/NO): YES